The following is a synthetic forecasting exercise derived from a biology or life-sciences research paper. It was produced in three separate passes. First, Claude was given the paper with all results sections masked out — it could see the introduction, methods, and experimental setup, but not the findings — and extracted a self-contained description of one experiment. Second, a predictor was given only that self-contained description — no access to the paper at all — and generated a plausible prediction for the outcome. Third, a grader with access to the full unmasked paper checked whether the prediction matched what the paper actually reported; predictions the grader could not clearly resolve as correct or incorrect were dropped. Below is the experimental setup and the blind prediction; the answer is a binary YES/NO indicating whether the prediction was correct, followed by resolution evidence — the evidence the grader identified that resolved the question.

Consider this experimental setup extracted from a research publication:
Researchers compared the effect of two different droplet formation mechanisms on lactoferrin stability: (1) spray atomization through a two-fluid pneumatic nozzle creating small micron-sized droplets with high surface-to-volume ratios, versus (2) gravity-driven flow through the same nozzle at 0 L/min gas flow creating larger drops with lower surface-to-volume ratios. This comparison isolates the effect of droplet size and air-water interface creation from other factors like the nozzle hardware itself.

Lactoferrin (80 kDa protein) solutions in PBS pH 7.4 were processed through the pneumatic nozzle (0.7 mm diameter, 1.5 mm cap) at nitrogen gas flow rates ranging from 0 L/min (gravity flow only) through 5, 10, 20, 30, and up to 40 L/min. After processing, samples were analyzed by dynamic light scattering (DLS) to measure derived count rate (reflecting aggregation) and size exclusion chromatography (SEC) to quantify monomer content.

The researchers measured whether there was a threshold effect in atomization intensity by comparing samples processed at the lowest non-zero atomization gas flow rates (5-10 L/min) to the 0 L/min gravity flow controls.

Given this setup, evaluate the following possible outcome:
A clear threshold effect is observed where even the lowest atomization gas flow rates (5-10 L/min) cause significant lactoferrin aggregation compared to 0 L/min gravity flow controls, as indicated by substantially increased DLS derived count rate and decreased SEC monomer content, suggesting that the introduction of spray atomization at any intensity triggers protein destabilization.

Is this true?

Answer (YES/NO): YES